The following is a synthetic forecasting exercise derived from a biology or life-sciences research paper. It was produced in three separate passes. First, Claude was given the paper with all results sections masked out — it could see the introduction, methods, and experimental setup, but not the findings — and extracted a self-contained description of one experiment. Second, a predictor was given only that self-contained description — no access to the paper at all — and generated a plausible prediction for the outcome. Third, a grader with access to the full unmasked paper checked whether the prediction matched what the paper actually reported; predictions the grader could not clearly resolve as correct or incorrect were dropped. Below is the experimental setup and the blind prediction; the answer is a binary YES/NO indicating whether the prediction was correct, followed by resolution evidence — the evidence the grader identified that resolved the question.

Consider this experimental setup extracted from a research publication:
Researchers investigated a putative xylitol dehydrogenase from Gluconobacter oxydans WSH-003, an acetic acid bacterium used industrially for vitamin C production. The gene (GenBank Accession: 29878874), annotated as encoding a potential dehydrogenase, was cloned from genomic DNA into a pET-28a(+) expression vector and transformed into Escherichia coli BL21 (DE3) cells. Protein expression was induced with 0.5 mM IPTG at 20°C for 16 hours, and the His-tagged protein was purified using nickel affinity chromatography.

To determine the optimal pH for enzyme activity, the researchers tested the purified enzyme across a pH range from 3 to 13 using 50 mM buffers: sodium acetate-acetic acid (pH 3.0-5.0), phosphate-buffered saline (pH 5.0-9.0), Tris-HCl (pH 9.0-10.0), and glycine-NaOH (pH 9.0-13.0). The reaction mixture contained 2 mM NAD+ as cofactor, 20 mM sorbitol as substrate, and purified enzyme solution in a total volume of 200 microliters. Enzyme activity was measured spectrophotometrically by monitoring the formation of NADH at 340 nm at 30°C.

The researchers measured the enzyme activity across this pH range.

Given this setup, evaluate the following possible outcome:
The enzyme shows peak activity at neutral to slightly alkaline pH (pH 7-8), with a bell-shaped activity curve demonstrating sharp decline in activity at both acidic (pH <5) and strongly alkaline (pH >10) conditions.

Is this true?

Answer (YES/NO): NO